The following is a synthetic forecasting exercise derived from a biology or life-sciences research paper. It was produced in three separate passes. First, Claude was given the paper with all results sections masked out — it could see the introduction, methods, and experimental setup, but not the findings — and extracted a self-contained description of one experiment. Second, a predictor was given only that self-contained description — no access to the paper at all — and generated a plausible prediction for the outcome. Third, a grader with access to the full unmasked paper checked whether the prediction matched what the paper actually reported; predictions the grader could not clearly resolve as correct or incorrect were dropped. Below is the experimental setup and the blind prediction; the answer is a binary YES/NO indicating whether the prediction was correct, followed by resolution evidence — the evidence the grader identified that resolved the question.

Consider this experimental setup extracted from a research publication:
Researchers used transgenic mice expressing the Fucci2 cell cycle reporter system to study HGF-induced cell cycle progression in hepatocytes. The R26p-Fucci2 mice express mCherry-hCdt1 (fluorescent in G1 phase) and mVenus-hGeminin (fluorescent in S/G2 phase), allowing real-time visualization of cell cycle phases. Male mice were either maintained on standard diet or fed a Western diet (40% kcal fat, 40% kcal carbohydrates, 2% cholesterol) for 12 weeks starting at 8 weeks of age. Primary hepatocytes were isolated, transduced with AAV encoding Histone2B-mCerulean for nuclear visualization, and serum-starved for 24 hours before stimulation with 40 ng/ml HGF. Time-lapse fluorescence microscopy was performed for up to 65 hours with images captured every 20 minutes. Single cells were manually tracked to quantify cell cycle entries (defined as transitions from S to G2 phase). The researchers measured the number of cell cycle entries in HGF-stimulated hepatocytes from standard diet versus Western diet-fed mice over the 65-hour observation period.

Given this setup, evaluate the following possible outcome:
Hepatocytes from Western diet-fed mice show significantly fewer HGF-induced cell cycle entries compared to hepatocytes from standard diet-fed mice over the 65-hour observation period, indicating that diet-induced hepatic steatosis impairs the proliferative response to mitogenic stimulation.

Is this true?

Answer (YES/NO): NO